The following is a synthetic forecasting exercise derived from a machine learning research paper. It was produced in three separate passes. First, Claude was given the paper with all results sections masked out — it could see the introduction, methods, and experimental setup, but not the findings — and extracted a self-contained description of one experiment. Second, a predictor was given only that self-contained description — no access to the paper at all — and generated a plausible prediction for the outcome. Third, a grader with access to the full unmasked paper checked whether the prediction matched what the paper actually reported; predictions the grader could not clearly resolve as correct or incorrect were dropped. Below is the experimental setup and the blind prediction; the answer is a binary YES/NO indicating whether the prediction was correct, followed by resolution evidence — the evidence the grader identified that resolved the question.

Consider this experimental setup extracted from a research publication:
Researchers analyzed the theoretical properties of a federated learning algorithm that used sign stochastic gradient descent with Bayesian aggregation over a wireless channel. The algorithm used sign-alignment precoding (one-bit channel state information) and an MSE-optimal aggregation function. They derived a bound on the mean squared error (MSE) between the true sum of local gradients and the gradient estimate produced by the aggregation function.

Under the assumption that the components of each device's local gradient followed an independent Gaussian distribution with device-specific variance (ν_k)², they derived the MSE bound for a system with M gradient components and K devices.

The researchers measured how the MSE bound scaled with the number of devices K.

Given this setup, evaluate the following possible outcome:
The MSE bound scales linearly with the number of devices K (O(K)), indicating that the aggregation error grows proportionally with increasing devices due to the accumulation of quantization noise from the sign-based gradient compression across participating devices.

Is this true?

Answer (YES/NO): NO